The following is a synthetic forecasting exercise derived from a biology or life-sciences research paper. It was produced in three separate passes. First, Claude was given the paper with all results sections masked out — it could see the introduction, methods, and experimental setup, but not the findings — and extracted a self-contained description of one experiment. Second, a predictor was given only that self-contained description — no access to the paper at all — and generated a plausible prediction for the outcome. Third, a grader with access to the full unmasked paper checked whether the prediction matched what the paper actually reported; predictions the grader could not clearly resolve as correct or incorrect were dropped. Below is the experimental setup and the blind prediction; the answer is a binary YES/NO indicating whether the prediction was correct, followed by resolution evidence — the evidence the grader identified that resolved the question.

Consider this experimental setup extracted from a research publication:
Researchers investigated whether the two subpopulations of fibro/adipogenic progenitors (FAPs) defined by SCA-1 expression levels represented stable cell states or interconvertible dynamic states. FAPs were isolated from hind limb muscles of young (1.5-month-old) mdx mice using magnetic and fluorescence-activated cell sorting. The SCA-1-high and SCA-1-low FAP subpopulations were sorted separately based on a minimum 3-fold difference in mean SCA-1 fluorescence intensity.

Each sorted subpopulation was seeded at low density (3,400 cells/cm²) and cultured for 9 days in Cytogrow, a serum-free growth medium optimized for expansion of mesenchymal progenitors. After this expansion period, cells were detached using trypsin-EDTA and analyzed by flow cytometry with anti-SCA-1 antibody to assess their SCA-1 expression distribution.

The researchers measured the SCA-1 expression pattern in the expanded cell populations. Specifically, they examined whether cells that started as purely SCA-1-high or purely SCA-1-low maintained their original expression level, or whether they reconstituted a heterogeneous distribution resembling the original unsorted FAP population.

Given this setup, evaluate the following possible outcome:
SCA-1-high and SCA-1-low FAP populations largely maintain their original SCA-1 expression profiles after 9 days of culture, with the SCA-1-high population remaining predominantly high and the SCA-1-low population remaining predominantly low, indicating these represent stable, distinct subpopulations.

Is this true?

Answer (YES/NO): NO